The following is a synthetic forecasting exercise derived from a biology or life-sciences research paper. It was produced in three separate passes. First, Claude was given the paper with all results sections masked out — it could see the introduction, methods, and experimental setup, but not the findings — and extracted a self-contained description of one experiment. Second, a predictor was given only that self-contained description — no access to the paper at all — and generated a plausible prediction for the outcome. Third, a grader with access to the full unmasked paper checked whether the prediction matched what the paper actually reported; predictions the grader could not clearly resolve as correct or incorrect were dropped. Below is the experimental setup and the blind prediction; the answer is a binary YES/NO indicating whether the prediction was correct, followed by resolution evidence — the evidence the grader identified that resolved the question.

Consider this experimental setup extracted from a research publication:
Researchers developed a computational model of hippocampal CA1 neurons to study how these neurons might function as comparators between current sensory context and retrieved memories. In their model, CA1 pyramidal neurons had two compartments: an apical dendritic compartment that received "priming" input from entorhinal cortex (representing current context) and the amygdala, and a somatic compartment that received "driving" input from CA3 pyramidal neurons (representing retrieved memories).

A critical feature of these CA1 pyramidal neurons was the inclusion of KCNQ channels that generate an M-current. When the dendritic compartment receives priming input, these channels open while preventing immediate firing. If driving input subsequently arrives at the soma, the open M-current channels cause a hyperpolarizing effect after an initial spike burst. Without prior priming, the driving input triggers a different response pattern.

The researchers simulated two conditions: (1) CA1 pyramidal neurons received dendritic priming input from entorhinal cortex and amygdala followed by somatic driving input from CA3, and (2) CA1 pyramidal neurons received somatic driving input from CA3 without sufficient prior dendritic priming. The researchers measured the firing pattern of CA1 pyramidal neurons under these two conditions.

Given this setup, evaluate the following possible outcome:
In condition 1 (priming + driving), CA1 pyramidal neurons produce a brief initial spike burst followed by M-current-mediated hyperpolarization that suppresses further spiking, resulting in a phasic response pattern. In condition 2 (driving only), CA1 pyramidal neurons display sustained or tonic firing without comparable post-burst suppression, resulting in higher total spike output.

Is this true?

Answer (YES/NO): YES